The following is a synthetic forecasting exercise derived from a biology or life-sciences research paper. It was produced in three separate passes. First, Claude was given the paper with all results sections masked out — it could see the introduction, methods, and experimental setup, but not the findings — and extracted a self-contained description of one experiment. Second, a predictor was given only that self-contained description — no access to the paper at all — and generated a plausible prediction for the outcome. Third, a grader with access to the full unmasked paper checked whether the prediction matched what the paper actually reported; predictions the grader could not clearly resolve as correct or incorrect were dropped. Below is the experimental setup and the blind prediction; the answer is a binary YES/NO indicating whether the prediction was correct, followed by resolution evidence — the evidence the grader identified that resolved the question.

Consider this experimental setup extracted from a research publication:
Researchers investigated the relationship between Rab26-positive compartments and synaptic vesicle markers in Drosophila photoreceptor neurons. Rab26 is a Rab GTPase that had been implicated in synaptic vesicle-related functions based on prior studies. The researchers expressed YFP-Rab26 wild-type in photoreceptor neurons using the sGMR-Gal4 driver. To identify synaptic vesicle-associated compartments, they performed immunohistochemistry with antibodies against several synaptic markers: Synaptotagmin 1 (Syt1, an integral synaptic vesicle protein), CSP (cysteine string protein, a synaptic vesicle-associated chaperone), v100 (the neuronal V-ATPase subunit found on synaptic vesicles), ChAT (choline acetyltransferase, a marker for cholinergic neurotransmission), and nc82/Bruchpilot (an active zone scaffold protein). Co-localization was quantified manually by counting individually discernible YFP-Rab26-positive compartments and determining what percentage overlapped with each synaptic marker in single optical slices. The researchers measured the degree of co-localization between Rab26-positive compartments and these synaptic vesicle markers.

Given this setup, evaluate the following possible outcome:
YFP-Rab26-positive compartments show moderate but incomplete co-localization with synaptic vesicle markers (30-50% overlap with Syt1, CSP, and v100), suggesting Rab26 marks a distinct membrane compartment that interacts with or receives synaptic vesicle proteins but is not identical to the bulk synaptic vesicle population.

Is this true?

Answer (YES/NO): NO